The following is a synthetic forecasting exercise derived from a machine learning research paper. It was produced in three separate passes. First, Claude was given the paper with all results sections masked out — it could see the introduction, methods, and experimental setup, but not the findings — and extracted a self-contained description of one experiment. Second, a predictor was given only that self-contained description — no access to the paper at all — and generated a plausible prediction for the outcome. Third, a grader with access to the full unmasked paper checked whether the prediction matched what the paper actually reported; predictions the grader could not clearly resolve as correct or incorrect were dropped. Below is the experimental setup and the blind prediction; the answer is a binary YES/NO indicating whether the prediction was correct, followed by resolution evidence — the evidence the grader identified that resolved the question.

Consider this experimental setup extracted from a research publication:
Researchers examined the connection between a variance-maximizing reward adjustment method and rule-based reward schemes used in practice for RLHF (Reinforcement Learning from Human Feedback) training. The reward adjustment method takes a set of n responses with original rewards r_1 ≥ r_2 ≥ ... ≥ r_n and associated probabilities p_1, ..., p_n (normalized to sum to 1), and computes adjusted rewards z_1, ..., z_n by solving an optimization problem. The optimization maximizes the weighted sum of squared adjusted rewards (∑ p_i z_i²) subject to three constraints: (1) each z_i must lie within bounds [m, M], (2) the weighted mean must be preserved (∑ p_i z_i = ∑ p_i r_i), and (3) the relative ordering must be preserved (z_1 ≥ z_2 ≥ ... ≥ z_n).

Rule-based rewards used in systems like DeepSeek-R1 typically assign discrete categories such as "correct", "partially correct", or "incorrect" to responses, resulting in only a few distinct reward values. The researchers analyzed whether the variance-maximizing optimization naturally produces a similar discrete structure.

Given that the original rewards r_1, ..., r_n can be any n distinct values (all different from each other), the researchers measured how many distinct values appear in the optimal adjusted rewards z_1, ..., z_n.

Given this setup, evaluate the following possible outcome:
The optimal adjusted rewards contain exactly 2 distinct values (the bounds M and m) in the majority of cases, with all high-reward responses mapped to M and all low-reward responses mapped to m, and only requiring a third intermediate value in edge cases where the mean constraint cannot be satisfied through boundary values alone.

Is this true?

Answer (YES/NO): NO